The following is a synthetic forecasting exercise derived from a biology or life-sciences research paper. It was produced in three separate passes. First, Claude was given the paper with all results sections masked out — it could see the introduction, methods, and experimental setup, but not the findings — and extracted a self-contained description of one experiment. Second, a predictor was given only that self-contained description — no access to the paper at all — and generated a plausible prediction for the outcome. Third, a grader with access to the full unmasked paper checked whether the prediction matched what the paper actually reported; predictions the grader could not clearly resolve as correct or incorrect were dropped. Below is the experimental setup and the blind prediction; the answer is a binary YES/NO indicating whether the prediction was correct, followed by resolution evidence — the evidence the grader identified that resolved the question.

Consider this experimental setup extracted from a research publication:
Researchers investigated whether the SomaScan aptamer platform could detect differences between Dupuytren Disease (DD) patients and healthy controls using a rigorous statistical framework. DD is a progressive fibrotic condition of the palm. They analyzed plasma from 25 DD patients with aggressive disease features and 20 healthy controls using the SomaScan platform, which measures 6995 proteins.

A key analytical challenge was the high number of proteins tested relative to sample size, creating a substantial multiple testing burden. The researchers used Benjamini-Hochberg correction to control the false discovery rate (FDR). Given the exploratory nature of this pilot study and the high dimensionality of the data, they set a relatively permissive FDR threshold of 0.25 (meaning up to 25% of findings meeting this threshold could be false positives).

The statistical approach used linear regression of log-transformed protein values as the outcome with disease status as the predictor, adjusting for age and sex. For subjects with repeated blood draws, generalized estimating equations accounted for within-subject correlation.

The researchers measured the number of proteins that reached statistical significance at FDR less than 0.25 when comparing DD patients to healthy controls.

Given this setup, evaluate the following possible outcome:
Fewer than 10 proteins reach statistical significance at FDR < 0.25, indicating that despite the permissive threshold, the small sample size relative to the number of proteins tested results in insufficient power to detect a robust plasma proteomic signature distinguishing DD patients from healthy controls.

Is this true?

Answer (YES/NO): NO